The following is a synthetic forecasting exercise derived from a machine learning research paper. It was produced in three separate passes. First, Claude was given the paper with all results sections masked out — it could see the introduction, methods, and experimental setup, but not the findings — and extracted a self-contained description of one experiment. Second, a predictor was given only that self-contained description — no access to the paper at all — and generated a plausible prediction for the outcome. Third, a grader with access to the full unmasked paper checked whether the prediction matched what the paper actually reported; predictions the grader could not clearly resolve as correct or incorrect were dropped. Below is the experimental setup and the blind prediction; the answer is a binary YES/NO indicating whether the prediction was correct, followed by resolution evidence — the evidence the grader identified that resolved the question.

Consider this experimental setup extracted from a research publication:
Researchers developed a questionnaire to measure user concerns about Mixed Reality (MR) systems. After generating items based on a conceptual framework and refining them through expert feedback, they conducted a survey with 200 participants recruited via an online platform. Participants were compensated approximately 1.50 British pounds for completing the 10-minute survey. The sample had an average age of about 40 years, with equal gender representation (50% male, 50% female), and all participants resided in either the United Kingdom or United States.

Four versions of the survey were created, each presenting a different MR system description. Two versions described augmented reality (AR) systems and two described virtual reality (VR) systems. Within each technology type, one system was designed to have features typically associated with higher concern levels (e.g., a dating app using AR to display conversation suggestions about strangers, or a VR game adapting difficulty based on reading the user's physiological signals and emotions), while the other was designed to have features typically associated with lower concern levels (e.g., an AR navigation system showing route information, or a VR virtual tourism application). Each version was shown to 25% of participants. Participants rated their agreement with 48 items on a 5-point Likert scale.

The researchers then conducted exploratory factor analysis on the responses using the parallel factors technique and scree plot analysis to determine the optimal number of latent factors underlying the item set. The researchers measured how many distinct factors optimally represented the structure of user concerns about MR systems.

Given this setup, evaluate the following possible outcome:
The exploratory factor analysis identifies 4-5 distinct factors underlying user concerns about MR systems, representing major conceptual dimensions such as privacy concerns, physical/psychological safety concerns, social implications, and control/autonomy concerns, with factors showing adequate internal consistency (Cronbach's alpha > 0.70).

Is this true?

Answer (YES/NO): NO